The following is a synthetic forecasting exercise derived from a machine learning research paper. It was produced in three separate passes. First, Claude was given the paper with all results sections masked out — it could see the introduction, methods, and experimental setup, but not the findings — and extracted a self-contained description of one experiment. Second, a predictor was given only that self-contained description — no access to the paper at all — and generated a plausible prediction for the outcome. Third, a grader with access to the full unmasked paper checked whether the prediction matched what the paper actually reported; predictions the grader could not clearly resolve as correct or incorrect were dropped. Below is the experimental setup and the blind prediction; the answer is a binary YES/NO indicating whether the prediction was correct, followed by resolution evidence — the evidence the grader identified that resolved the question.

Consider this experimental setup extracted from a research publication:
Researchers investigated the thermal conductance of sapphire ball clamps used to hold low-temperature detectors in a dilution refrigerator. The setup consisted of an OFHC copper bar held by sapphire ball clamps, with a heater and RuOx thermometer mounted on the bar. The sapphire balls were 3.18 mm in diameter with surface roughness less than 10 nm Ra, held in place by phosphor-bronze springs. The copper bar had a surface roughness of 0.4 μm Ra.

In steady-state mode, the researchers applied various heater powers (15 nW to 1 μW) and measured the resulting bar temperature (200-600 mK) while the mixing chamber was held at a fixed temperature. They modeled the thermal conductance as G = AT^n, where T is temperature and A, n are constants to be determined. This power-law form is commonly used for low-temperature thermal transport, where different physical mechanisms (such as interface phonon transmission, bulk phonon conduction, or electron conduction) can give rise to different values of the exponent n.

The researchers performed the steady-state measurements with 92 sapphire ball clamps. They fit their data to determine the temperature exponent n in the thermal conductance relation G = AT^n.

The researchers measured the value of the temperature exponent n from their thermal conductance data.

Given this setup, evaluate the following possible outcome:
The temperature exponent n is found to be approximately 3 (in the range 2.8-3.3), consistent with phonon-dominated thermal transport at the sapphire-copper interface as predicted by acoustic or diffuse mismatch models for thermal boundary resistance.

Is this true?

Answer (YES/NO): YES